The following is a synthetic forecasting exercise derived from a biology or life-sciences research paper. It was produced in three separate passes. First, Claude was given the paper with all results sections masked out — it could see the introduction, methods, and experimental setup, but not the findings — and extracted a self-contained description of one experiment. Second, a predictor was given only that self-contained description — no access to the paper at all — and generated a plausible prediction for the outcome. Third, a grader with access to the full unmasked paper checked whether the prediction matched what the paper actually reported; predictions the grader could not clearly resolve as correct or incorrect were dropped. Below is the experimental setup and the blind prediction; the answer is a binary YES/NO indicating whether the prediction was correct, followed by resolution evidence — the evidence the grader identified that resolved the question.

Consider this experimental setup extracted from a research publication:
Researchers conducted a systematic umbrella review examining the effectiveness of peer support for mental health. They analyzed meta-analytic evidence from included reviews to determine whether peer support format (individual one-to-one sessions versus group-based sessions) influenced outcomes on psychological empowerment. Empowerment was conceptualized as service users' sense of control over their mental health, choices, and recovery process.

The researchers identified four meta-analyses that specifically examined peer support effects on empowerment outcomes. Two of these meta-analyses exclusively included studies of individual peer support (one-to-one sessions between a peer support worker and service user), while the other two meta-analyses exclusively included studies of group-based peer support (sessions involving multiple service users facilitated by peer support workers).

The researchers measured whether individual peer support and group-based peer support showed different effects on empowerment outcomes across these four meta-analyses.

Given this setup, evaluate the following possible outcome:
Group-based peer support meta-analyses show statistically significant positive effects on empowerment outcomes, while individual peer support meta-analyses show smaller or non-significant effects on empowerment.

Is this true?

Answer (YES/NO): NO